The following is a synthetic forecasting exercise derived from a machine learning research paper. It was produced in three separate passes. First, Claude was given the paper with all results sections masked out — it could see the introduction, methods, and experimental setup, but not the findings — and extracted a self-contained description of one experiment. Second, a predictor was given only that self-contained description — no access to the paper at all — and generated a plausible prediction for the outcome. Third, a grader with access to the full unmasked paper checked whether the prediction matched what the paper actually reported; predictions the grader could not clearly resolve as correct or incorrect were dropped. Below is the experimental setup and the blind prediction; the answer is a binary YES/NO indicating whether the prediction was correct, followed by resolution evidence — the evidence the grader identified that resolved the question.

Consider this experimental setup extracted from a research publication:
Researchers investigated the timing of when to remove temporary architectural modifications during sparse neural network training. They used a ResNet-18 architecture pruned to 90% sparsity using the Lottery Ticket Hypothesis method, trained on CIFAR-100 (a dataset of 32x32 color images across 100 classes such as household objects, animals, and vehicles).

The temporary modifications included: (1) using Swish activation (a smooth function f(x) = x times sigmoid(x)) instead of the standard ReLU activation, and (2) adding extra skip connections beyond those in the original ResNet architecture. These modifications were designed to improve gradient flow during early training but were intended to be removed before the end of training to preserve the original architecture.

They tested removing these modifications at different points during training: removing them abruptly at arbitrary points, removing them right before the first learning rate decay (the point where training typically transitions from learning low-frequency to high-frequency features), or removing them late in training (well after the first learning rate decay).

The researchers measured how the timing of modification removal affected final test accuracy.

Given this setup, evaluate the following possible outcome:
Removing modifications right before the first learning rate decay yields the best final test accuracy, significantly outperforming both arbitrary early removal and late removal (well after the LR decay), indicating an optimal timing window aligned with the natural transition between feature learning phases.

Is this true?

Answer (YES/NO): NO